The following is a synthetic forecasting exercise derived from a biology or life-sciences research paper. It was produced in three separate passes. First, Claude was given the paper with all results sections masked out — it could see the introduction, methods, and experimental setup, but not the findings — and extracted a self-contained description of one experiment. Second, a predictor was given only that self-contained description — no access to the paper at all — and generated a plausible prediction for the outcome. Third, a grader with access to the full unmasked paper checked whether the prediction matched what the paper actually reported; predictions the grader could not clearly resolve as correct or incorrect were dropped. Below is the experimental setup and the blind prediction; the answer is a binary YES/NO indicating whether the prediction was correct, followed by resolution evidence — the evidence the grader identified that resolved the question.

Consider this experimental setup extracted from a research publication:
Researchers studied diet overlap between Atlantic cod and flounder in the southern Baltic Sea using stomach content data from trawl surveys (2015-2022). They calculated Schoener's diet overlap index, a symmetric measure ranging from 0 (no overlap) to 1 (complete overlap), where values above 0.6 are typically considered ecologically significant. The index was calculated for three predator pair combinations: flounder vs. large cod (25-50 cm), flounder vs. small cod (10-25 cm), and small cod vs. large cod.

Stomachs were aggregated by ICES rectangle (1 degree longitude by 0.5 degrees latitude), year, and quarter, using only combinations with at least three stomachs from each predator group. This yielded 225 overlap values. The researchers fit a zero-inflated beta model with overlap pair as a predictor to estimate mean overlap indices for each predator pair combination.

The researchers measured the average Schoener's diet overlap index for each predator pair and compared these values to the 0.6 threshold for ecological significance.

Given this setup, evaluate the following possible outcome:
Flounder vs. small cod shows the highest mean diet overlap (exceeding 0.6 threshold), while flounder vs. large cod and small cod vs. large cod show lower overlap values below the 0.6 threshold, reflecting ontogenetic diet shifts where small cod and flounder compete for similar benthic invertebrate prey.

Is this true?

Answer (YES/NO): NO